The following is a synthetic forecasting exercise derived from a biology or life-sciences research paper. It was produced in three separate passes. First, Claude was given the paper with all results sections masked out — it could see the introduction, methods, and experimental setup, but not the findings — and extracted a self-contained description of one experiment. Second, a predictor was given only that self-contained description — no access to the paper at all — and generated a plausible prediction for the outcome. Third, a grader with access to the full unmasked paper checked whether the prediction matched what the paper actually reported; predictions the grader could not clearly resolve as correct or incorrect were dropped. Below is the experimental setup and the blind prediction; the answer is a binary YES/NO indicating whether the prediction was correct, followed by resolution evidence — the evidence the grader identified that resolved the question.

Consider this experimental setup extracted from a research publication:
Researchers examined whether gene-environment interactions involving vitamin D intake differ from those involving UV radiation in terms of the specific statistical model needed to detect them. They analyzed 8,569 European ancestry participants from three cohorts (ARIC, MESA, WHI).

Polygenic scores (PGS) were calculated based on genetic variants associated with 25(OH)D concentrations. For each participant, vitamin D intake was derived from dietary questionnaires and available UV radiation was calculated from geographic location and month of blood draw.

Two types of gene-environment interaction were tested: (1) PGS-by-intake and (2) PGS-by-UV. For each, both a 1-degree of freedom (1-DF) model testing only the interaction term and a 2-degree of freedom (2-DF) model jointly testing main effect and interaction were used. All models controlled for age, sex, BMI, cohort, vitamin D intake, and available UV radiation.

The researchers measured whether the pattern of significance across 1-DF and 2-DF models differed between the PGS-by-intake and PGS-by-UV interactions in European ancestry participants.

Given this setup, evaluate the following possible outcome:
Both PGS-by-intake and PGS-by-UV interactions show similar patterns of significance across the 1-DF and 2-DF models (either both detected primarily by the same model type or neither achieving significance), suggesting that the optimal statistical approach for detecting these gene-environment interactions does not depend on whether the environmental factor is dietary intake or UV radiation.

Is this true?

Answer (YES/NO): NO